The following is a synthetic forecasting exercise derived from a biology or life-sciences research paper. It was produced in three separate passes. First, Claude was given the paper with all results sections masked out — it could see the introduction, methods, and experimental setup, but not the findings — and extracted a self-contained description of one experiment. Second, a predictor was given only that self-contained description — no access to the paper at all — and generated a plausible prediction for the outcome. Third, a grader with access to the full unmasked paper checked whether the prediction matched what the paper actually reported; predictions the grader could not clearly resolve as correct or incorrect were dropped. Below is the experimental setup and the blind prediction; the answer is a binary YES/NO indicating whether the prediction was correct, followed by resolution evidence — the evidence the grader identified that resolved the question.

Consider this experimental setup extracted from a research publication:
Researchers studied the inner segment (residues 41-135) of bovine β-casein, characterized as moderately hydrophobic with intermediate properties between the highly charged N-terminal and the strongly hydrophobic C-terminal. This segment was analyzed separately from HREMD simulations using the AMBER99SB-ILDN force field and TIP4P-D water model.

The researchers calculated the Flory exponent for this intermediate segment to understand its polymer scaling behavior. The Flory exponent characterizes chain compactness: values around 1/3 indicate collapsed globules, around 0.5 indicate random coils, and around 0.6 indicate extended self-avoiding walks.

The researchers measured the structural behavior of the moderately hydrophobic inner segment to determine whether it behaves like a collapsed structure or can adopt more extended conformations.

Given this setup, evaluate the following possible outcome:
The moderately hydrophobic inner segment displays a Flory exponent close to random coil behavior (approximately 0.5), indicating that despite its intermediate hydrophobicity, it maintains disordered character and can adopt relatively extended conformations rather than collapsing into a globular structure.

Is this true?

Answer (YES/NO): NO